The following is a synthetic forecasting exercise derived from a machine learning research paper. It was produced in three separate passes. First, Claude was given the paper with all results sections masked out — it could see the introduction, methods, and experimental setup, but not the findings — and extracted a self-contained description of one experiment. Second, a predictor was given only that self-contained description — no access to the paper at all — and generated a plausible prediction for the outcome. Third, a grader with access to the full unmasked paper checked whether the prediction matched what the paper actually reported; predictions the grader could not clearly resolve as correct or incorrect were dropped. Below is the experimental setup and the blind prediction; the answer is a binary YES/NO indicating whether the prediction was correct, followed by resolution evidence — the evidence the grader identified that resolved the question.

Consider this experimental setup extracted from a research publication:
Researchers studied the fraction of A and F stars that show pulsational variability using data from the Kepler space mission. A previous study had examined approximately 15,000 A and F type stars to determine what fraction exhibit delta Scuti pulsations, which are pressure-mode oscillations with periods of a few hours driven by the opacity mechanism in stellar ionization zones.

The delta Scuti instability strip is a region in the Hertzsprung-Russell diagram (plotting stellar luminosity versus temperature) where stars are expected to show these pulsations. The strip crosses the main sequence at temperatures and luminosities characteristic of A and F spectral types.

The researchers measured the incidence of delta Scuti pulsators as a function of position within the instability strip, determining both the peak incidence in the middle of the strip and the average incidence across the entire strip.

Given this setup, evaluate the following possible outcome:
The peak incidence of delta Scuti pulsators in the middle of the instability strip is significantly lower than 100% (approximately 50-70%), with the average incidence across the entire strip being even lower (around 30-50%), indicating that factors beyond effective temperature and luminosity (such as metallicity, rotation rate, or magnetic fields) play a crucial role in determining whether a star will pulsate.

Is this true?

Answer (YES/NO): YES